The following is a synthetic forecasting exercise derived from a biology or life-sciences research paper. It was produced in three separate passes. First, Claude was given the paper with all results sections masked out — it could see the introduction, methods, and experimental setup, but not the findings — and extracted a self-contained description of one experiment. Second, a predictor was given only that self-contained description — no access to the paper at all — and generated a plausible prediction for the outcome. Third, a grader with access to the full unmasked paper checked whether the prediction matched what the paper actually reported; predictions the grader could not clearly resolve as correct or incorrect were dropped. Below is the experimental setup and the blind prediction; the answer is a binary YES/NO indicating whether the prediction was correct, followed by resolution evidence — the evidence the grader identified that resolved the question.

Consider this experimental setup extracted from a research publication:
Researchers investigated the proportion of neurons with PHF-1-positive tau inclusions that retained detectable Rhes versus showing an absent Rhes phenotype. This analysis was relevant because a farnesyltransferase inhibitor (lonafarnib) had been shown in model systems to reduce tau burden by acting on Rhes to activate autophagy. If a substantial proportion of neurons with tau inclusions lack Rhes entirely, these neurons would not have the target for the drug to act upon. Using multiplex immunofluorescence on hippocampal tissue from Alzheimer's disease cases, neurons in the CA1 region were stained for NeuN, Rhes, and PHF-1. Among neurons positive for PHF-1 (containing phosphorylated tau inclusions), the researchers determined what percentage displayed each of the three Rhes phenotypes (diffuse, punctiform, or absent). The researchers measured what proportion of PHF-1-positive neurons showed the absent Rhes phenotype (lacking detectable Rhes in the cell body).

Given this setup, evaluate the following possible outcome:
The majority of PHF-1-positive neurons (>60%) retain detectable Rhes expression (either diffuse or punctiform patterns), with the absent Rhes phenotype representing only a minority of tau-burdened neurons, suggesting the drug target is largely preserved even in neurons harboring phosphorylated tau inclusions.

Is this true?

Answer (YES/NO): YES